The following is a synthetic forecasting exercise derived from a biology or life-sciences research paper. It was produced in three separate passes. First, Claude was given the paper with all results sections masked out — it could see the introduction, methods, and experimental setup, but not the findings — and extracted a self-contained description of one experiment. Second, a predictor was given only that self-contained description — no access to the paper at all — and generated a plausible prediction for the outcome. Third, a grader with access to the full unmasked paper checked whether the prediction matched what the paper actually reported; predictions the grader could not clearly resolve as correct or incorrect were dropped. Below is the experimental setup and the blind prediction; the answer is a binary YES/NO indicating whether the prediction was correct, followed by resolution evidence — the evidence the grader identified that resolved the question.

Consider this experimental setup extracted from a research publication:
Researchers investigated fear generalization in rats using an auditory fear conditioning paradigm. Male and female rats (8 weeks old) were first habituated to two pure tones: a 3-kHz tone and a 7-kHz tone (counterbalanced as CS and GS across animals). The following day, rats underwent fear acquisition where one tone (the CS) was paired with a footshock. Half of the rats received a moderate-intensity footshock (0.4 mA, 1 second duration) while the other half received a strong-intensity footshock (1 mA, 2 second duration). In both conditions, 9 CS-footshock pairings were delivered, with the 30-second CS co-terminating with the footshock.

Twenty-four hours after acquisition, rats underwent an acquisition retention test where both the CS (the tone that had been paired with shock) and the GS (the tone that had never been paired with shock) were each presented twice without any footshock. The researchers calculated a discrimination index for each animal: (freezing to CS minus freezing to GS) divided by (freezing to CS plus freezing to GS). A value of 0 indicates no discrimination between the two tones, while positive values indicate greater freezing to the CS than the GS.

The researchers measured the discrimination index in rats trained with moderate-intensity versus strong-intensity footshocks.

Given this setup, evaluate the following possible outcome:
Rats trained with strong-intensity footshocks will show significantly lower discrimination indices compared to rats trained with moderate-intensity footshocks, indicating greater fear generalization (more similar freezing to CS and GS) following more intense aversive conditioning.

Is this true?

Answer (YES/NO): NO